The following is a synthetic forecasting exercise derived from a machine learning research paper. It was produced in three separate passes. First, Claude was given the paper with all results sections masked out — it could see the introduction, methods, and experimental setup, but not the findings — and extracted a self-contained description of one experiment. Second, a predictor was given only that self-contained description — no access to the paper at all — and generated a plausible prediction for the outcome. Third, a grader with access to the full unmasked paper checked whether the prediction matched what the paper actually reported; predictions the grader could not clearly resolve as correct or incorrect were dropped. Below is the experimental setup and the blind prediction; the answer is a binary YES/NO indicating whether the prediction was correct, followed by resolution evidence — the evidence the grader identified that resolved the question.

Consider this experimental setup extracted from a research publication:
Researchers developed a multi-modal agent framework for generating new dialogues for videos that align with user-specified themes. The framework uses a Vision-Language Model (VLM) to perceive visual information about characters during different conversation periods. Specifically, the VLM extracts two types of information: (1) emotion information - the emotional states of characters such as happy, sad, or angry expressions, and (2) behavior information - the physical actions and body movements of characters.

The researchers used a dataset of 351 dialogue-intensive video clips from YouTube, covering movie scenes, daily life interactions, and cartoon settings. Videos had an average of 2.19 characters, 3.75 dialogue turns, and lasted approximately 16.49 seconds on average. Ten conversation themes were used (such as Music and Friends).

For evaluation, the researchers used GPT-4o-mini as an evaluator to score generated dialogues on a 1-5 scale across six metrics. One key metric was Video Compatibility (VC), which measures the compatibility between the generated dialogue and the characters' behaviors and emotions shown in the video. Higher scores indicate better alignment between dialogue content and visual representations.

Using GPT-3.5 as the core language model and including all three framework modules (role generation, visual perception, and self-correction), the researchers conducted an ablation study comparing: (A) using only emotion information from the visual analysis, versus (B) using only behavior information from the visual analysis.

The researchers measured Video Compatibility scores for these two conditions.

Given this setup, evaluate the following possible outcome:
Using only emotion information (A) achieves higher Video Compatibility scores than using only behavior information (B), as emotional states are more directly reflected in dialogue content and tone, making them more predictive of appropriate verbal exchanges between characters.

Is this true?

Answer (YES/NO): YES